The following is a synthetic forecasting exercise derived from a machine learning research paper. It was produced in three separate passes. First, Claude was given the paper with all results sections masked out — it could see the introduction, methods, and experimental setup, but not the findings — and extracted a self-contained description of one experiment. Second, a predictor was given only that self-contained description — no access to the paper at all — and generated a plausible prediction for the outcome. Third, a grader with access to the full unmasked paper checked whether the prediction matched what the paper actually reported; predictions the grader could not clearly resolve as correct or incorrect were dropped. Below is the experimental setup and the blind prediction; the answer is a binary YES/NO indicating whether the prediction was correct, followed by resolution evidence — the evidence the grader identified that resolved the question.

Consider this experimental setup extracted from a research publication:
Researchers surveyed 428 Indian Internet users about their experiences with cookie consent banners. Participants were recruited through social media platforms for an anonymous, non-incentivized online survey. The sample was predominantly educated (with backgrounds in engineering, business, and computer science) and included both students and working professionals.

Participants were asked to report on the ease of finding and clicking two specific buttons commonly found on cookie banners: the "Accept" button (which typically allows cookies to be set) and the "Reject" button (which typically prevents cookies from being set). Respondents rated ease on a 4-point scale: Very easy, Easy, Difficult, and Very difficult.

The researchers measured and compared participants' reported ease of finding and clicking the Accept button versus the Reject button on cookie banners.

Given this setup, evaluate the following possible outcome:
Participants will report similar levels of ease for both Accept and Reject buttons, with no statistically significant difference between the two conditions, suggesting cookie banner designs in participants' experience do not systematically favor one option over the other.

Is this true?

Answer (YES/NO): NO